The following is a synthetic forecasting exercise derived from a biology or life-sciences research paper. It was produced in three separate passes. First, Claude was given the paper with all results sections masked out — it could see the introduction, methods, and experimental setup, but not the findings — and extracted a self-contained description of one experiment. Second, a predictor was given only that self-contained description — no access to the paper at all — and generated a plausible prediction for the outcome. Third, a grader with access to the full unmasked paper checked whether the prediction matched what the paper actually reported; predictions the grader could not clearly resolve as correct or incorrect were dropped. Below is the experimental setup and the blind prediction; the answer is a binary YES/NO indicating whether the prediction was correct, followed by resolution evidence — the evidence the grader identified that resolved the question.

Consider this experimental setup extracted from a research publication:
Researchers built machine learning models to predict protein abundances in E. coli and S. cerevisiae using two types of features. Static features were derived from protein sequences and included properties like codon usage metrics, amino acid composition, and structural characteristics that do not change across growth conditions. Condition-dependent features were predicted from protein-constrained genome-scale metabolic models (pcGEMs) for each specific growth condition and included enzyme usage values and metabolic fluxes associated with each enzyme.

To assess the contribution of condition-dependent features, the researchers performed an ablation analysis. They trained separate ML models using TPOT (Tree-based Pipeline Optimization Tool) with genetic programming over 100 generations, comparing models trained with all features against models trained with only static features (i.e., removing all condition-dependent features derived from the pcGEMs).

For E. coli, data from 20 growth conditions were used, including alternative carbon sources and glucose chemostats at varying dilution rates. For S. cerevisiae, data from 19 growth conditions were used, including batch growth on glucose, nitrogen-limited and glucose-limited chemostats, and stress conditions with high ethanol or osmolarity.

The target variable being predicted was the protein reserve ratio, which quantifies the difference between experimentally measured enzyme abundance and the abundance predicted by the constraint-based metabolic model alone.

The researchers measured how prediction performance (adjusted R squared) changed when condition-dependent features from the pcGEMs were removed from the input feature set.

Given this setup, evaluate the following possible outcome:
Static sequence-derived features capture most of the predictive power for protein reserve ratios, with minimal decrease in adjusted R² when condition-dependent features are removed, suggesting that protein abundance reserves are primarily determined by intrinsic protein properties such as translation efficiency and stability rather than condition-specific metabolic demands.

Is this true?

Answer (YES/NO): NO